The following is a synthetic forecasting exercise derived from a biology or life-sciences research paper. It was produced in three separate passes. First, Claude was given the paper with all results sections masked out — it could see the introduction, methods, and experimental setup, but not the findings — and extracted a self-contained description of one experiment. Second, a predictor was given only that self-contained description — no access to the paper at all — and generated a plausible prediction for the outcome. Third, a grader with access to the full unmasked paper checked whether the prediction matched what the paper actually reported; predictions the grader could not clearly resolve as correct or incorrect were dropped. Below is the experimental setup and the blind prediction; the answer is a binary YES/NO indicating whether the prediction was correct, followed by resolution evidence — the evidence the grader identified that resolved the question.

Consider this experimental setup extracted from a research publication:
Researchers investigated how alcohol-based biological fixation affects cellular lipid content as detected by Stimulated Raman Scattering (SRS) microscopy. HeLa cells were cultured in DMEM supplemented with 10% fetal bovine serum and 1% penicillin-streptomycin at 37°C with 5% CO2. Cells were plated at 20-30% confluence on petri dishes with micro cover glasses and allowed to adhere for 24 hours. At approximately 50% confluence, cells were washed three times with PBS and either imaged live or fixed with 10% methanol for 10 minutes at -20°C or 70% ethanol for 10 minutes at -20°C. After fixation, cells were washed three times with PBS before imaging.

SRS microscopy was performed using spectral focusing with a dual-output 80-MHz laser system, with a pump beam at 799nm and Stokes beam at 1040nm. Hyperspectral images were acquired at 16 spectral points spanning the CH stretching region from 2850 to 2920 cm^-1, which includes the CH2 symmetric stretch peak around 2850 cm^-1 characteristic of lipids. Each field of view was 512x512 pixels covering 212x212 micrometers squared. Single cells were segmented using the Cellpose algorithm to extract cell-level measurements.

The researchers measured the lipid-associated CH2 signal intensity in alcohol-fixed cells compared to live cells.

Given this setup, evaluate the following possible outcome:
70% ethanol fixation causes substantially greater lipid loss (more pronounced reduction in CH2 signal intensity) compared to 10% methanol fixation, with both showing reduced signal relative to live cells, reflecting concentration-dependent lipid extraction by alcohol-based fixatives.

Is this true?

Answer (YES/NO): NO